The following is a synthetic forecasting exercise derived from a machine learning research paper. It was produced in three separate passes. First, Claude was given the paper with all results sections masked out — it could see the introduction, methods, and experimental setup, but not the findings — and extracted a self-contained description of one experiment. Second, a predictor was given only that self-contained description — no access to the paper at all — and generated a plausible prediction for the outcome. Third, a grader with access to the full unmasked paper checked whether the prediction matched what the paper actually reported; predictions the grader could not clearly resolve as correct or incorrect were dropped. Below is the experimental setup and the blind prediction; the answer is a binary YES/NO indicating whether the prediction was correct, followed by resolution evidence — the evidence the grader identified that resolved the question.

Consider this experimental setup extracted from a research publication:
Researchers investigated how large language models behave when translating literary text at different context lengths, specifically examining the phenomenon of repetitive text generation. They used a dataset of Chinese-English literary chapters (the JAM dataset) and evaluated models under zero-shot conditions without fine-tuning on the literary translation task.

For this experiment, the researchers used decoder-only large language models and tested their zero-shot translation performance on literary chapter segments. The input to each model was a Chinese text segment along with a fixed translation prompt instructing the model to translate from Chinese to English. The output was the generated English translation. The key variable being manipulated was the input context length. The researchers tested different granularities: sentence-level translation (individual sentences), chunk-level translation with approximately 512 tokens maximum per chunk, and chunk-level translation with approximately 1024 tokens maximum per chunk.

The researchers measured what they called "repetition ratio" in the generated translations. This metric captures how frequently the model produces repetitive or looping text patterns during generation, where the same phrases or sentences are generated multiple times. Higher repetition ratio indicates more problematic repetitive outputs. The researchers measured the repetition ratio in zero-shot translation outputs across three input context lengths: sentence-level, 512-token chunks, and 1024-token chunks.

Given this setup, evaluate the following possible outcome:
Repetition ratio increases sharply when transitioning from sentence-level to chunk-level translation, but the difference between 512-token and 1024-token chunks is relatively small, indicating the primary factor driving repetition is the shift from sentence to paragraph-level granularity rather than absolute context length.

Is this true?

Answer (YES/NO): NO